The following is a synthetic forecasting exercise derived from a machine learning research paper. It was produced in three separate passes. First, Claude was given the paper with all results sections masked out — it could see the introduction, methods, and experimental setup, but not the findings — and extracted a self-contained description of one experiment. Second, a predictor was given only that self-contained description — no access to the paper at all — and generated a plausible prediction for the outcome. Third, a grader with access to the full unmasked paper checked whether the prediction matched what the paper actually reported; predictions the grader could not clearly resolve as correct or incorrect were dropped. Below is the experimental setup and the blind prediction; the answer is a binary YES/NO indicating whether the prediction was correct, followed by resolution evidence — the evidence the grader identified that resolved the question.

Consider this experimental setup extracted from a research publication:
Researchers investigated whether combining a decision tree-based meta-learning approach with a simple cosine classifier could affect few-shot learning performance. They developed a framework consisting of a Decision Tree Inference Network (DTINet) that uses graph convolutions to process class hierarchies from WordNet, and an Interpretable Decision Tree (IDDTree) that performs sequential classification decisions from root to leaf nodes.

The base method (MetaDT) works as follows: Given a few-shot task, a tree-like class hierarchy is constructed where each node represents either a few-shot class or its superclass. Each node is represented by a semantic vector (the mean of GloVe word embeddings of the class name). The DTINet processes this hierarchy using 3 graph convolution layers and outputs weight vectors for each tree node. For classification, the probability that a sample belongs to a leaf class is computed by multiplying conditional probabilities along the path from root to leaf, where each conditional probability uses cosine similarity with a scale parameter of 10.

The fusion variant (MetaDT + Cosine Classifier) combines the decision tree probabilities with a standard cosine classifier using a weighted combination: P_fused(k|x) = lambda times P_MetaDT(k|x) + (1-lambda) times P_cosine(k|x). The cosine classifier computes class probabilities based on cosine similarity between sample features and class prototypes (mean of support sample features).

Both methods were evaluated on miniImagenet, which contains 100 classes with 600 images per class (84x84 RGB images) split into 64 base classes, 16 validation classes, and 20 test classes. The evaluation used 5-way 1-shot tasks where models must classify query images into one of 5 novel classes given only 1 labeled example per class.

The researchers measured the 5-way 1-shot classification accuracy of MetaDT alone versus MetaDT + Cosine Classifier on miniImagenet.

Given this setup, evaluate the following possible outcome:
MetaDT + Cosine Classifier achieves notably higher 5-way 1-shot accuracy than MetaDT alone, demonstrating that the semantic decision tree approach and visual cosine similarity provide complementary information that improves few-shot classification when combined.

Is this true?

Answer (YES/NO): YES